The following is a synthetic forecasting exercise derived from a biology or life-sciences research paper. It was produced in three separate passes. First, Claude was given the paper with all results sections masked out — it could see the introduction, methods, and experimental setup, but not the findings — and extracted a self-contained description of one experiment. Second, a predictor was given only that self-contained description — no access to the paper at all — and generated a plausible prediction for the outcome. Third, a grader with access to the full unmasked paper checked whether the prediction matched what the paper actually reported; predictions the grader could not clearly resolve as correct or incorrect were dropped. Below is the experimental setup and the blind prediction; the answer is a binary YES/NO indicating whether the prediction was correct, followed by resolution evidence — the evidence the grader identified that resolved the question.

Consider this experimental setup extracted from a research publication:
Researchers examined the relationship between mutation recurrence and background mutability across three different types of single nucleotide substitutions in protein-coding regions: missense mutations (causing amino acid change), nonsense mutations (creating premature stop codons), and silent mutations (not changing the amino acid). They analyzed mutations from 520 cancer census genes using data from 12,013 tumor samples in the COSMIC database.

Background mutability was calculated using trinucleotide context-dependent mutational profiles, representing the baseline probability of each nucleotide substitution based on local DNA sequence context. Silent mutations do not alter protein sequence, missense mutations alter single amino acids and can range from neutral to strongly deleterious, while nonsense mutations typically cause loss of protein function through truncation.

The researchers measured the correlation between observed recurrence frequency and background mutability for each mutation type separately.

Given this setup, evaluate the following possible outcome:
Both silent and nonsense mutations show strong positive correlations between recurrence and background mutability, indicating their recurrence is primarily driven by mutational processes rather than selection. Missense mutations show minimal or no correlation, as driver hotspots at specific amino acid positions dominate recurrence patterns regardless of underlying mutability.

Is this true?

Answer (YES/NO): NO